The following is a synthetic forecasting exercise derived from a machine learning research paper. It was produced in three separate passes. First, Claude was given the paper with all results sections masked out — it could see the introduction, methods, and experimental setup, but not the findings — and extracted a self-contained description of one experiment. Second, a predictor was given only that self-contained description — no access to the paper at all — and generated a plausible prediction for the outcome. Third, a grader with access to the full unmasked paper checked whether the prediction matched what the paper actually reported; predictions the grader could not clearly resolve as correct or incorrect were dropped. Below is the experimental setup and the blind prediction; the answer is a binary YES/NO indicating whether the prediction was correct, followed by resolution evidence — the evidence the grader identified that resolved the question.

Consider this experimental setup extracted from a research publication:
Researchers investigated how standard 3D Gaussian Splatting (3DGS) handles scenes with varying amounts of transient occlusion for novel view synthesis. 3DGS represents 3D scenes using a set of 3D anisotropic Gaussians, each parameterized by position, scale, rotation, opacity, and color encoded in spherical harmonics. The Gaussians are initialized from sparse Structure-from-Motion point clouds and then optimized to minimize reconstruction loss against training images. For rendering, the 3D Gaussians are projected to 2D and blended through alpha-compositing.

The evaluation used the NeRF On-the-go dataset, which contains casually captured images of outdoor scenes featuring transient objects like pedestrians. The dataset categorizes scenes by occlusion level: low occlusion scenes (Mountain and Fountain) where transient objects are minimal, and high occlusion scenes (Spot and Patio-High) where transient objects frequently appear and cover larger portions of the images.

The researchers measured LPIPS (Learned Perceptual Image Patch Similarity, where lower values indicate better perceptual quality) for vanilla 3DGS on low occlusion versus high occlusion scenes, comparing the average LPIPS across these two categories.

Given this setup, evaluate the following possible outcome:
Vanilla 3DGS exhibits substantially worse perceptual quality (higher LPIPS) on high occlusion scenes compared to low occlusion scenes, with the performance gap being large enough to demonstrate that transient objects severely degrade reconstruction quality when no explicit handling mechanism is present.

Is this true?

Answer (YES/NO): YES